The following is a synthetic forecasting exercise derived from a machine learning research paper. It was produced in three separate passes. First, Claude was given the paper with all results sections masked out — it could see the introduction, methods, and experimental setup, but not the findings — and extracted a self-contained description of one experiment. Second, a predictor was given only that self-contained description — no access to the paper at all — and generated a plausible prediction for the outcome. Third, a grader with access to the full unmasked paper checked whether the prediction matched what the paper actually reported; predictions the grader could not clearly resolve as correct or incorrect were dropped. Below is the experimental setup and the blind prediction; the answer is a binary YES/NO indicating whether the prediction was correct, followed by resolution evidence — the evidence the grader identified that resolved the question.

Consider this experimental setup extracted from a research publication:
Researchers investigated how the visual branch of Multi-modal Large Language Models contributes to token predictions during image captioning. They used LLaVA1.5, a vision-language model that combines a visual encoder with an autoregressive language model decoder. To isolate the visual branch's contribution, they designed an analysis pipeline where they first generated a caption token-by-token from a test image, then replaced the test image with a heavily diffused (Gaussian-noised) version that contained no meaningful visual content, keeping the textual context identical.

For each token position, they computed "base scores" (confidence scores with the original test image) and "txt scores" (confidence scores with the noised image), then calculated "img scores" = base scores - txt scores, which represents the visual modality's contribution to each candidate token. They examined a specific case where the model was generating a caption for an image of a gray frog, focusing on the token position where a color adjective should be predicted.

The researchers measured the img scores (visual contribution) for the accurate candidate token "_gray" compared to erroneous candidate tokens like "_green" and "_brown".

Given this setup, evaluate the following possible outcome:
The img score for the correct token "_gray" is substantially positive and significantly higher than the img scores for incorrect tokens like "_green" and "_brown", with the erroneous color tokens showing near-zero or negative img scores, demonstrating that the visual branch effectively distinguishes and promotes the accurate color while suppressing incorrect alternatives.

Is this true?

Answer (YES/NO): NO